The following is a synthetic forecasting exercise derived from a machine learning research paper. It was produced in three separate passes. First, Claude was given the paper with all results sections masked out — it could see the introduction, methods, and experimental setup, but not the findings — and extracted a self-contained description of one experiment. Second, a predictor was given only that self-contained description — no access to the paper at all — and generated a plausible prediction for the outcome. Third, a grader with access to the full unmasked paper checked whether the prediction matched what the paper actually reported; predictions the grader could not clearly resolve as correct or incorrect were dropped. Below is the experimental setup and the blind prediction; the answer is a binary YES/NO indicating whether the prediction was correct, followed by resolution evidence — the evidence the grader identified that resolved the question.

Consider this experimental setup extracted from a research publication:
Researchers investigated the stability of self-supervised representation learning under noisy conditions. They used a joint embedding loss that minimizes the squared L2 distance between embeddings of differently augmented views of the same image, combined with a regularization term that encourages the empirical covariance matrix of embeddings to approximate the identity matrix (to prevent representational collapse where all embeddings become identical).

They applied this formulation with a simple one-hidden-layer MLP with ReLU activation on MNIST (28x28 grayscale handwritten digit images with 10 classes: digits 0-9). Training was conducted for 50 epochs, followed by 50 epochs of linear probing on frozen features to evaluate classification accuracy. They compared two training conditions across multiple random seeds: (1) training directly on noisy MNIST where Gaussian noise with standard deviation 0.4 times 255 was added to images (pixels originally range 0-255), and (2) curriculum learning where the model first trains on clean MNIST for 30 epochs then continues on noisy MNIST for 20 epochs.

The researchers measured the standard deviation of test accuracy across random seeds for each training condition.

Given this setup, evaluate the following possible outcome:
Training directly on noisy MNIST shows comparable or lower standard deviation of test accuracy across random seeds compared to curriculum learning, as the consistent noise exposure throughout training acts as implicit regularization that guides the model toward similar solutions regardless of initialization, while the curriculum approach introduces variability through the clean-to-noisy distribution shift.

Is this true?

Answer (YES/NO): NO